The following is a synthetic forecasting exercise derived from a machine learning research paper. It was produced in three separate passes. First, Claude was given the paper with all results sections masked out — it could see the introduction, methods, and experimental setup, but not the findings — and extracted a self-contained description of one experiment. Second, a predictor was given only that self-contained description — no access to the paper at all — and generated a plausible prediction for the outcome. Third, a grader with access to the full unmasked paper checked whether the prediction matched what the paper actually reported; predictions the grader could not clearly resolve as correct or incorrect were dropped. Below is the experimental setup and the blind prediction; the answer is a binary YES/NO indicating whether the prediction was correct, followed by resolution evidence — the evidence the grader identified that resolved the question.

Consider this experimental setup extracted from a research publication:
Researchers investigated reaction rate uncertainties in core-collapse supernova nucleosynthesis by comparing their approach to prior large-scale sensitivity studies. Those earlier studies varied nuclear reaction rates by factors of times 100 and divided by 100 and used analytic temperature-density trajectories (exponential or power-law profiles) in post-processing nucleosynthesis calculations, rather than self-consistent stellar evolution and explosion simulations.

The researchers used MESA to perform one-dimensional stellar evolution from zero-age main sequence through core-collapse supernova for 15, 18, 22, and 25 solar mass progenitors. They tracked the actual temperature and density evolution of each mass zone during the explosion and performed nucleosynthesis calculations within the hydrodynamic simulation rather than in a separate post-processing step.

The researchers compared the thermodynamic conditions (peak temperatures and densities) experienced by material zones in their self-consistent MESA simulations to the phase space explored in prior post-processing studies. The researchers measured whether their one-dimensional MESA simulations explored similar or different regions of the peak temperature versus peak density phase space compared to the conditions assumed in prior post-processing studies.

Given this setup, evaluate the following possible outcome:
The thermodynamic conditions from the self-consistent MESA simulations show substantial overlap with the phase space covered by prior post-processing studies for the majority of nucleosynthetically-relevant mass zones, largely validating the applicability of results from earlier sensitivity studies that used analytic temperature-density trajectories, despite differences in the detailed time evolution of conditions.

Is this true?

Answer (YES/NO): NO